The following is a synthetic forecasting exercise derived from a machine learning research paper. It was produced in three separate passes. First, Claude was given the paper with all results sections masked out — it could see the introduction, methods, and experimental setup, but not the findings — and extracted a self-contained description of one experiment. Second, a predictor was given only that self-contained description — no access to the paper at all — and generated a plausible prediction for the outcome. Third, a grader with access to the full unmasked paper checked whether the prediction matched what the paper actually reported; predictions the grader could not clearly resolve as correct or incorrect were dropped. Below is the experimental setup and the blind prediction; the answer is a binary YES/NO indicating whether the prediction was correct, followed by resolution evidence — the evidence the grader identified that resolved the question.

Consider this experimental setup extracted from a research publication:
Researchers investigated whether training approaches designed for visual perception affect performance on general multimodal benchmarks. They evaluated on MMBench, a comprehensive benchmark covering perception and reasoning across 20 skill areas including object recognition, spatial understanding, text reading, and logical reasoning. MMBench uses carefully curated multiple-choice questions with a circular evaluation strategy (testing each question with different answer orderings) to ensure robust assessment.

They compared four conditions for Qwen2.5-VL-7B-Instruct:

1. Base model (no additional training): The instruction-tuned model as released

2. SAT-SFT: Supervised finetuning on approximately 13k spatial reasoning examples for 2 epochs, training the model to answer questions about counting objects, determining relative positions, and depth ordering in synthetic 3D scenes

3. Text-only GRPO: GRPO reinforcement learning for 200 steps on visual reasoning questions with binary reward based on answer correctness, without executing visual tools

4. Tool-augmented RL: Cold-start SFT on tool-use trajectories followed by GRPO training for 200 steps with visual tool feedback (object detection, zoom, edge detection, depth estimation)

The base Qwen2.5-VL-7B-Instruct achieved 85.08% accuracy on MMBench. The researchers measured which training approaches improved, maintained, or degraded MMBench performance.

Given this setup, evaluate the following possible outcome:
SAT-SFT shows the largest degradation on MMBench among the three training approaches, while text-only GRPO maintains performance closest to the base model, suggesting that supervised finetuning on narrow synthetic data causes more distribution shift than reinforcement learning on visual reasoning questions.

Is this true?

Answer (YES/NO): NO